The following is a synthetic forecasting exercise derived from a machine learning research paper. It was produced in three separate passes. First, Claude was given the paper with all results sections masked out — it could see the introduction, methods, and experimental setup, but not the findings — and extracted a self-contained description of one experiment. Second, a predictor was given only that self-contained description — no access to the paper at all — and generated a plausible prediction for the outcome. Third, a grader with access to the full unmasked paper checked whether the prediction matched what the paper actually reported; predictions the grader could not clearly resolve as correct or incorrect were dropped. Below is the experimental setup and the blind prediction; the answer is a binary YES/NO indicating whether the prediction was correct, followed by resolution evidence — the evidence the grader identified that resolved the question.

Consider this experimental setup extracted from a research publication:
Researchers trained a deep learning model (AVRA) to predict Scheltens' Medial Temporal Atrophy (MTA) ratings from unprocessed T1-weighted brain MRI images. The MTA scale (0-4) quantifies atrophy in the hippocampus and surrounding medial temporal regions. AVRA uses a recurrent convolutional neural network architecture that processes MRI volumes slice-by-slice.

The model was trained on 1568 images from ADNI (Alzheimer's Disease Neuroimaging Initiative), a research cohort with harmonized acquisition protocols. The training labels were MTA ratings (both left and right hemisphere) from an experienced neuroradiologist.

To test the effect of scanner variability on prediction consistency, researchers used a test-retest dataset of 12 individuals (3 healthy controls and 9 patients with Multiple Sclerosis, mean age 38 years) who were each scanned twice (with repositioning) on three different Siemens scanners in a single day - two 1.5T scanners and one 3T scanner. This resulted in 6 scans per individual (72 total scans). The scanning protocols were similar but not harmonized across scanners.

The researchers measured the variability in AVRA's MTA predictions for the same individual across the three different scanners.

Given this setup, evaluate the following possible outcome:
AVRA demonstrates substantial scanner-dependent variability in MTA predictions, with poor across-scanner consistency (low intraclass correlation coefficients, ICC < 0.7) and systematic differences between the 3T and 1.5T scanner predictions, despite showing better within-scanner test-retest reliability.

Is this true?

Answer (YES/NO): NO